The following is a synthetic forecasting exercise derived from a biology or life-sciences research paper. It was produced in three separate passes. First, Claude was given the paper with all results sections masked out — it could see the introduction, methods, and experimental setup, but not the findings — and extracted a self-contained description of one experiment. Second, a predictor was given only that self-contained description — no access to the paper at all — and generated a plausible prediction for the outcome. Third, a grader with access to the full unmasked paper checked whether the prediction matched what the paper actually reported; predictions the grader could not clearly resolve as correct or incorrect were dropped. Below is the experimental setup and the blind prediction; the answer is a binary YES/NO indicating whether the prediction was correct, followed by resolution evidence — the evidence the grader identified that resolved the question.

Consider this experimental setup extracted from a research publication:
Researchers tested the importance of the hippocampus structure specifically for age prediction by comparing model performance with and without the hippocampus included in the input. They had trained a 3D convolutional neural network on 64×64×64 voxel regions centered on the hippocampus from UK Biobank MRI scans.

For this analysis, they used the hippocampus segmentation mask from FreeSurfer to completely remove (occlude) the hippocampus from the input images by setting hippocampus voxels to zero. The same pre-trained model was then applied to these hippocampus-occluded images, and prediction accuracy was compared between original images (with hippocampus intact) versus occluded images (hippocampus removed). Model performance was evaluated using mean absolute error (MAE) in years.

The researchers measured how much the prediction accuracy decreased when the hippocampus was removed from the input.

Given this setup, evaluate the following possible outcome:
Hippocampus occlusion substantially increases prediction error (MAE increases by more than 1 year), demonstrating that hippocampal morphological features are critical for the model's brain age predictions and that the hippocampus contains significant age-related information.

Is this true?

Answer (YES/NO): NO